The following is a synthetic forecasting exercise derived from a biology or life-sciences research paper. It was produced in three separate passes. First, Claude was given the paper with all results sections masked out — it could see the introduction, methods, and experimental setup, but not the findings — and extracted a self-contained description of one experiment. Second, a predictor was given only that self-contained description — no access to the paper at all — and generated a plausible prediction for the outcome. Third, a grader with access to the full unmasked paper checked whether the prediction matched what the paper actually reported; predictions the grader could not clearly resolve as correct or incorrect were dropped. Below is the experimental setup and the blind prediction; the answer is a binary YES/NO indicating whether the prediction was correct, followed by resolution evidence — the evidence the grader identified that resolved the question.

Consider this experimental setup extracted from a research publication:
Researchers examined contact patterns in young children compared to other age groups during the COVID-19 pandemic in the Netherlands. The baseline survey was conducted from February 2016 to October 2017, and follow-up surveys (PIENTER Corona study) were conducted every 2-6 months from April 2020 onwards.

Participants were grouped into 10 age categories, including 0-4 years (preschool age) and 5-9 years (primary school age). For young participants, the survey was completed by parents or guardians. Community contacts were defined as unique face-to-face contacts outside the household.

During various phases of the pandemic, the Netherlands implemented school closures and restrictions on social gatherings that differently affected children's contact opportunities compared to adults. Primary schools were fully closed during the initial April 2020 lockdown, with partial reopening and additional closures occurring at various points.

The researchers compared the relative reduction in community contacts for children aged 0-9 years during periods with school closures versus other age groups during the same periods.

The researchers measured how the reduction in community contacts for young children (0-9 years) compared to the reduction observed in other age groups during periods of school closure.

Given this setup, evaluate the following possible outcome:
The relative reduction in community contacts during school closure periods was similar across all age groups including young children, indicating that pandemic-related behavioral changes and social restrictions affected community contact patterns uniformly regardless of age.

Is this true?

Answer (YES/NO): NO